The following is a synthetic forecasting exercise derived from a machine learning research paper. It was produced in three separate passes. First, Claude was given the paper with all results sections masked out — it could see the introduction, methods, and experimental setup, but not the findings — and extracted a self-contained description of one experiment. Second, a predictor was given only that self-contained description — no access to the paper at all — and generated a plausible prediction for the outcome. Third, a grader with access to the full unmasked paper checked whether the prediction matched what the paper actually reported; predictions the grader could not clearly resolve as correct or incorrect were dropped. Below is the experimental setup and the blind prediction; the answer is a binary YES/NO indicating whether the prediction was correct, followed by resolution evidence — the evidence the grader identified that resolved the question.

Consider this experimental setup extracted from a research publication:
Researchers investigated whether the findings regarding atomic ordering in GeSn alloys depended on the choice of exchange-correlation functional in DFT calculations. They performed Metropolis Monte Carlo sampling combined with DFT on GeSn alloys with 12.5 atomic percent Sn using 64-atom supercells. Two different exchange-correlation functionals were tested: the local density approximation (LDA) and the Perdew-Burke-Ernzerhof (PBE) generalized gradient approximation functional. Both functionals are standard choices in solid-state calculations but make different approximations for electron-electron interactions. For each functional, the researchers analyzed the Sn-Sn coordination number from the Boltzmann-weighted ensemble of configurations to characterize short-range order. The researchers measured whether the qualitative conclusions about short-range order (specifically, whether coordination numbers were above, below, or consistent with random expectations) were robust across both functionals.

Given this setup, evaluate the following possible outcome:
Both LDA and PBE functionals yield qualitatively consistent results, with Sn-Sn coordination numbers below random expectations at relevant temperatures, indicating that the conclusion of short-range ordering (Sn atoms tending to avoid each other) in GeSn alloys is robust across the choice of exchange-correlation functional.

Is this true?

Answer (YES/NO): YES